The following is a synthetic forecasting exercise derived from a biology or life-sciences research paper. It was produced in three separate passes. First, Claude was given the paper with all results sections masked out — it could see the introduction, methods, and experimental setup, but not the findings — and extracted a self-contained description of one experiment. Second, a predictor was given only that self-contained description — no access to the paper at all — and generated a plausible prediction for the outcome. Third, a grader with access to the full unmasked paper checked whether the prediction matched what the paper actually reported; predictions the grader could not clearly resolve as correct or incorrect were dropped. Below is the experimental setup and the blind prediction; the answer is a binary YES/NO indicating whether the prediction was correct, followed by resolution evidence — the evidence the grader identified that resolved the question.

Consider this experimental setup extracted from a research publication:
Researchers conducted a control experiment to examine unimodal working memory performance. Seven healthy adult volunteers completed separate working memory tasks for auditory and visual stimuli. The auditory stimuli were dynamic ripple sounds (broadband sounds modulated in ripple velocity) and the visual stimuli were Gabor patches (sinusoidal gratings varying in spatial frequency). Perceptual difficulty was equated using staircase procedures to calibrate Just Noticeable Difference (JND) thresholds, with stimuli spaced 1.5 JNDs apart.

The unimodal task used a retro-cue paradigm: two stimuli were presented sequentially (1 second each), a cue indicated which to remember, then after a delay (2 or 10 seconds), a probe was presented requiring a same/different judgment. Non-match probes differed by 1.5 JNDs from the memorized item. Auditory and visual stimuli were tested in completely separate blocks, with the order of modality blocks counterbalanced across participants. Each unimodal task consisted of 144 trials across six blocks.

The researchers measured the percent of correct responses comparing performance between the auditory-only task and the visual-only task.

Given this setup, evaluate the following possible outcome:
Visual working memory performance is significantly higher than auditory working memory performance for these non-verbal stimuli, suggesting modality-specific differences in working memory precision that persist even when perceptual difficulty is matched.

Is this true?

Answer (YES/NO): NO